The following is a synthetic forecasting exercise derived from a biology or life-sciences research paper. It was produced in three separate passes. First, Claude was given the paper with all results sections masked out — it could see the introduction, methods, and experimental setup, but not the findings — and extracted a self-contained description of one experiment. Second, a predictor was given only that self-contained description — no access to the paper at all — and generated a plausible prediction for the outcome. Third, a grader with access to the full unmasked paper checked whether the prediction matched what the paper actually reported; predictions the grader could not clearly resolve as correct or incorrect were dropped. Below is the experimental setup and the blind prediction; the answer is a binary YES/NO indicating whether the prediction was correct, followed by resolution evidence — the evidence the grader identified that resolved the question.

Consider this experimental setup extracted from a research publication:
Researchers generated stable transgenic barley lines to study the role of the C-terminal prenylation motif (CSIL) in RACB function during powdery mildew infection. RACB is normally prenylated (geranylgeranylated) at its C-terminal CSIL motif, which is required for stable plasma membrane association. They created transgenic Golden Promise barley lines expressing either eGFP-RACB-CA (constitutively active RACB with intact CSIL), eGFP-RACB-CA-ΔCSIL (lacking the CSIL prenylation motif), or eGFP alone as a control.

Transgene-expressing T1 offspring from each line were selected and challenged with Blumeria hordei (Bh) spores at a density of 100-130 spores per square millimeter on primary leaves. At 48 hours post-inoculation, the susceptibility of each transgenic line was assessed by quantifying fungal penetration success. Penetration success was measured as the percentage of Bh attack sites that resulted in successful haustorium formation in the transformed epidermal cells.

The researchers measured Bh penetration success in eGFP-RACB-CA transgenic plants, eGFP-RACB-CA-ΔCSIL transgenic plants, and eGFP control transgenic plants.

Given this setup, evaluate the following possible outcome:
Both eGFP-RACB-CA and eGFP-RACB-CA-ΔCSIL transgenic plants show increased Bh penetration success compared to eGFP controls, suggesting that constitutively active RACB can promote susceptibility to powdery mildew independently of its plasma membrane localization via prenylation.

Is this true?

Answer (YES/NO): NO